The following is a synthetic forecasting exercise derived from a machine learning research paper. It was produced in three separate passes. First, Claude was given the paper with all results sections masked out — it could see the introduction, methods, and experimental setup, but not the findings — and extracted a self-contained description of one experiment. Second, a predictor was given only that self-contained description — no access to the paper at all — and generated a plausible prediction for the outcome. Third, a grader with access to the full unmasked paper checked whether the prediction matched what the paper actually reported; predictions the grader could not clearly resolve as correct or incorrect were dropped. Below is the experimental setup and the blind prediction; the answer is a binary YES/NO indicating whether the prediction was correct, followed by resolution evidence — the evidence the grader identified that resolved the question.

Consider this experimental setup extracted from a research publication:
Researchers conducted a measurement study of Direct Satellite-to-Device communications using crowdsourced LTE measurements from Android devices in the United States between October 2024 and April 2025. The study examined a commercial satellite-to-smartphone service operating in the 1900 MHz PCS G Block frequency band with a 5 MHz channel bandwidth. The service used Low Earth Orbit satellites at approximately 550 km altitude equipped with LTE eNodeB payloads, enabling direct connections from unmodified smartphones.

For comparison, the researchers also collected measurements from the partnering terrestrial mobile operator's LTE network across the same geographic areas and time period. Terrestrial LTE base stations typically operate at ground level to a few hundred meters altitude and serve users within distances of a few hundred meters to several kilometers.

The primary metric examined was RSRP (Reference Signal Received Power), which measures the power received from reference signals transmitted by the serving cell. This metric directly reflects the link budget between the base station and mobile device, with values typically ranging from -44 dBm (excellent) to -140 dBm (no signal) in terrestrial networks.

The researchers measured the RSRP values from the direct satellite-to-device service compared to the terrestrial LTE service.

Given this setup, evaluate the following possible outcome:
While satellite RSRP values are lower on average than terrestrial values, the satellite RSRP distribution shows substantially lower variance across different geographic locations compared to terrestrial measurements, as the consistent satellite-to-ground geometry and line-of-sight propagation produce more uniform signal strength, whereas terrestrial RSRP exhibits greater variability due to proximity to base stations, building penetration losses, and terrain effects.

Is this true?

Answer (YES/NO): YES